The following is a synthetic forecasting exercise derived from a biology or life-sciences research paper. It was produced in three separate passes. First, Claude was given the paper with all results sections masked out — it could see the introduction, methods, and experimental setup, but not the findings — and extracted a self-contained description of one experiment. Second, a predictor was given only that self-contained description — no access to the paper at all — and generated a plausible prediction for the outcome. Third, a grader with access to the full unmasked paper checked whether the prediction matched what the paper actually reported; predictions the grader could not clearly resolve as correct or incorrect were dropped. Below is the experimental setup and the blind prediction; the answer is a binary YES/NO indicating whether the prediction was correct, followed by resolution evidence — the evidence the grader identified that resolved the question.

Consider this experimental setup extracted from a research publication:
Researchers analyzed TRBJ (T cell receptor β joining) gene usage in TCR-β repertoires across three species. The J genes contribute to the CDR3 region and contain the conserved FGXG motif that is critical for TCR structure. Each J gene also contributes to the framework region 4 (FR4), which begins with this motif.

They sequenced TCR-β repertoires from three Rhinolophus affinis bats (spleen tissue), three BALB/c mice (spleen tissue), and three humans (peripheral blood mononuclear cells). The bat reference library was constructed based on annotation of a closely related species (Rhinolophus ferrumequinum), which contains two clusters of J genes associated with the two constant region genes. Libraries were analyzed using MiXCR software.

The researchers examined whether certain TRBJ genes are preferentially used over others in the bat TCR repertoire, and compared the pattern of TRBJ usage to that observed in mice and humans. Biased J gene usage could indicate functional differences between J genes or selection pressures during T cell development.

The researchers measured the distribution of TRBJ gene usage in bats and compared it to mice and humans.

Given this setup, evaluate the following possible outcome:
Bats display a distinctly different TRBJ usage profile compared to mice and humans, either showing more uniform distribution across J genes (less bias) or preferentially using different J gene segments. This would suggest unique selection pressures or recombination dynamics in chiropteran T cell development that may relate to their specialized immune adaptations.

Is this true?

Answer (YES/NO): NO